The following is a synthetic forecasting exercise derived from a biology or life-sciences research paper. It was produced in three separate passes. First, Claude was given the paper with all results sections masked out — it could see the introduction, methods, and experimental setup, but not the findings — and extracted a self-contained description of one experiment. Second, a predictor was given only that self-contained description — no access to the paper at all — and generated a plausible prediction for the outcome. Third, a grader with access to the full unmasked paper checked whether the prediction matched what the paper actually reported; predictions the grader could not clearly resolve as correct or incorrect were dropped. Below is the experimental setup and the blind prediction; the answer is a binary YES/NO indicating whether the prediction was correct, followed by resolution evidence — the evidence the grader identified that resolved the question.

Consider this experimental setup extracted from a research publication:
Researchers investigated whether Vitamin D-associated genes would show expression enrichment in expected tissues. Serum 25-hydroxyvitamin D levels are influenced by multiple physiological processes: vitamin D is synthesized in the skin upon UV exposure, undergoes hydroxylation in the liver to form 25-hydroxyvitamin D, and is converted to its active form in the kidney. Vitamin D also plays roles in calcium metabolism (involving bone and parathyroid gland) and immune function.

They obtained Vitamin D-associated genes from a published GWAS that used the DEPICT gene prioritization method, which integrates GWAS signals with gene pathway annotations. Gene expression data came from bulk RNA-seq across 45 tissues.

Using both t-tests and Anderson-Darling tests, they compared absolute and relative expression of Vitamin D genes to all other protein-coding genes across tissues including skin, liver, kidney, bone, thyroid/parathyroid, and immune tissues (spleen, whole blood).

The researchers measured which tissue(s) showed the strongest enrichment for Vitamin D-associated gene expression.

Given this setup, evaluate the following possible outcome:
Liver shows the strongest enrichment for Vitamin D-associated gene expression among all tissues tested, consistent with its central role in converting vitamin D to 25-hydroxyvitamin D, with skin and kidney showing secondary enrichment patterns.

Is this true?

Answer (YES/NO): NO